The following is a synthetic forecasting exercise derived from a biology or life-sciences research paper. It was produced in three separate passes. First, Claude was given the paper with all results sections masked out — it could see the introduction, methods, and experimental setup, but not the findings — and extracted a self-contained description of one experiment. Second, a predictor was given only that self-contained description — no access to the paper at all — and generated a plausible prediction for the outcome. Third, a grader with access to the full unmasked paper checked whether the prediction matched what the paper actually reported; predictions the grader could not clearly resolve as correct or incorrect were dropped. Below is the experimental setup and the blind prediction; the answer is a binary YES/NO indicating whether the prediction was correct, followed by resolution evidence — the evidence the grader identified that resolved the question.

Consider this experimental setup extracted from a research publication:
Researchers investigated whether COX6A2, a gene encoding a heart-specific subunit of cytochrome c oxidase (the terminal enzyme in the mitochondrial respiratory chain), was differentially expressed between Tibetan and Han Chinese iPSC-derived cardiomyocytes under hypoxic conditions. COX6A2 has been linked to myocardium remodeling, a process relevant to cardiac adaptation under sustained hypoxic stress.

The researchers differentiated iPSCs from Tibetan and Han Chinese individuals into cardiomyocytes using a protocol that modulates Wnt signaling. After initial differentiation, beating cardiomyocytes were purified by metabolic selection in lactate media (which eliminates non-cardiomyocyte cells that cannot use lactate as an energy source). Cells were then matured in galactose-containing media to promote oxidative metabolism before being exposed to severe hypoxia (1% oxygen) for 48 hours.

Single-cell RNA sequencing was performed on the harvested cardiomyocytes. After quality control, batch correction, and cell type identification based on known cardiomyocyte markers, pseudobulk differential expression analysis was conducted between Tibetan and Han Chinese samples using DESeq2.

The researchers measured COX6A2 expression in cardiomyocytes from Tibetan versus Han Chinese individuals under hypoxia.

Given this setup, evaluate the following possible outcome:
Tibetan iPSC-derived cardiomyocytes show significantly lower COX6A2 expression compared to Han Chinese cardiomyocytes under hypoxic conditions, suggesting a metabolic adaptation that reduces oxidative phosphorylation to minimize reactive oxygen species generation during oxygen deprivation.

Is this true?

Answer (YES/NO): NO